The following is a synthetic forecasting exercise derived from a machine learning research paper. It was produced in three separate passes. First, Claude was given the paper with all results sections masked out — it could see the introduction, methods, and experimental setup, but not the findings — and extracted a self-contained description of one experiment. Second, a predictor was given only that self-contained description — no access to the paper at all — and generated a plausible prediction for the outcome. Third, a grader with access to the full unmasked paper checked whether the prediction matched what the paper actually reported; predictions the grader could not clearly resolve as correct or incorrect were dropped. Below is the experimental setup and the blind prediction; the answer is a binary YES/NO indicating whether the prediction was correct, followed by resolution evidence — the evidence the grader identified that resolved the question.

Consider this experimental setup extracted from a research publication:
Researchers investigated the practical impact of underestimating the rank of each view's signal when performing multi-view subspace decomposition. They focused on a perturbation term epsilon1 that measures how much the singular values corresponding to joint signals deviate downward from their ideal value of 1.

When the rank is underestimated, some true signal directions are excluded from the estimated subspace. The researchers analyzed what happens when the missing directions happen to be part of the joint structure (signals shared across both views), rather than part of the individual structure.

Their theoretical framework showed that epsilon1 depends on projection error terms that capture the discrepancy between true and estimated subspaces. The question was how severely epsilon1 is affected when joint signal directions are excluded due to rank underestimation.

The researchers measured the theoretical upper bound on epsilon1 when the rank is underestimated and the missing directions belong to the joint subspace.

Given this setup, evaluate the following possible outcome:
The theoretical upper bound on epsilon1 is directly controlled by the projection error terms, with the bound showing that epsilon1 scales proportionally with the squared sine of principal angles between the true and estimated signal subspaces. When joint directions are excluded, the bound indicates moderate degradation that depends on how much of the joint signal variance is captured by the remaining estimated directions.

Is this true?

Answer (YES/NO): NO